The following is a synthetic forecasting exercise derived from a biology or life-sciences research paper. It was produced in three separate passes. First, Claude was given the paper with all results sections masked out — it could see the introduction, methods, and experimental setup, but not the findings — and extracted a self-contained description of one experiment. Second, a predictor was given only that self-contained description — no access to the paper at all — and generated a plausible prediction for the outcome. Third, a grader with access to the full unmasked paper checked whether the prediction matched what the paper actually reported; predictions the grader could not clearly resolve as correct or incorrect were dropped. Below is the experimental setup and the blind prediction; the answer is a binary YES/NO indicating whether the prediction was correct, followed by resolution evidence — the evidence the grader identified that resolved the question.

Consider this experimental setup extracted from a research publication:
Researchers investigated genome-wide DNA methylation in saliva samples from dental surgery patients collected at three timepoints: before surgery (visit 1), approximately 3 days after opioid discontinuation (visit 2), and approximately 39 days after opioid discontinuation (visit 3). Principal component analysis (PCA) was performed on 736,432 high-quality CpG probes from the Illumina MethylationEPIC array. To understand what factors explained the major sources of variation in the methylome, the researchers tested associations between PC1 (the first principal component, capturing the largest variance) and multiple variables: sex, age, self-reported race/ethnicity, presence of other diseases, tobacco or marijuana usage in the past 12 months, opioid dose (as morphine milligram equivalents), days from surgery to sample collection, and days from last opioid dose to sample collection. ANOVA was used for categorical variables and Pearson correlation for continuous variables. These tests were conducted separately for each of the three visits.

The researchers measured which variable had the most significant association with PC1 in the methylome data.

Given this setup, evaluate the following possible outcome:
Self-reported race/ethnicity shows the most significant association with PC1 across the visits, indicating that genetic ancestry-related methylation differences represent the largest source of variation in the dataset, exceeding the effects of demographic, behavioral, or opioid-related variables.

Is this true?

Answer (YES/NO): NO